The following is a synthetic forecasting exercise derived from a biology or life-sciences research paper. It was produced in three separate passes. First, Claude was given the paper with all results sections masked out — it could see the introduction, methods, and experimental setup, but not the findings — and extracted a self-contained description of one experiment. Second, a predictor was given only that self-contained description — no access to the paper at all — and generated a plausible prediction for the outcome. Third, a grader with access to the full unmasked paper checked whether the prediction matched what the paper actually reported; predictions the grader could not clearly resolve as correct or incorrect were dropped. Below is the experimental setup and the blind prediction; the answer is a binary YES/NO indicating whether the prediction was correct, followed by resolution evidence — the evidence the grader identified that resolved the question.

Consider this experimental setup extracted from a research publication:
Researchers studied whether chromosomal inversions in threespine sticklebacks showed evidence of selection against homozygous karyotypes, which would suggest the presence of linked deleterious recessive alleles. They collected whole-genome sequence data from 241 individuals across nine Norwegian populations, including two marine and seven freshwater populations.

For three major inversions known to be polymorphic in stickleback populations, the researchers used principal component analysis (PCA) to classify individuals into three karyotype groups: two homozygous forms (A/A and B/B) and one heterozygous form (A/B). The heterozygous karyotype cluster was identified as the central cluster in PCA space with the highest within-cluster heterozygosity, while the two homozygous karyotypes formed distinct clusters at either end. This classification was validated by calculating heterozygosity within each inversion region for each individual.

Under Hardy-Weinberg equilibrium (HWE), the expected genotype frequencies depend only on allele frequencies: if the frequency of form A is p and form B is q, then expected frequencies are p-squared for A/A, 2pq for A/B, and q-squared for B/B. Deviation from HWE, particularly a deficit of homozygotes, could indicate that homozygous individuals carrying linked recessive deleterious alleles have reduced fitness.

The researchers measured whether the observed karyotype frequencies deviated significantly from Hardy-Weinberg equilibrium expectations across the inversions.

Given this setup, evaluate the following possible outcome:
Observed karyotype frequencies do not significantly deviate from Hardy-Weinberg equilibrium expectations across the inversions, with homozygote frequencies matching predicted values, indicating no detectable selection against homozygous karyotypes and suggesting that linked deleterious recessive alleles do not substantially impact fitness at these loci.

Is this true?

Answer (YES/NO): NO